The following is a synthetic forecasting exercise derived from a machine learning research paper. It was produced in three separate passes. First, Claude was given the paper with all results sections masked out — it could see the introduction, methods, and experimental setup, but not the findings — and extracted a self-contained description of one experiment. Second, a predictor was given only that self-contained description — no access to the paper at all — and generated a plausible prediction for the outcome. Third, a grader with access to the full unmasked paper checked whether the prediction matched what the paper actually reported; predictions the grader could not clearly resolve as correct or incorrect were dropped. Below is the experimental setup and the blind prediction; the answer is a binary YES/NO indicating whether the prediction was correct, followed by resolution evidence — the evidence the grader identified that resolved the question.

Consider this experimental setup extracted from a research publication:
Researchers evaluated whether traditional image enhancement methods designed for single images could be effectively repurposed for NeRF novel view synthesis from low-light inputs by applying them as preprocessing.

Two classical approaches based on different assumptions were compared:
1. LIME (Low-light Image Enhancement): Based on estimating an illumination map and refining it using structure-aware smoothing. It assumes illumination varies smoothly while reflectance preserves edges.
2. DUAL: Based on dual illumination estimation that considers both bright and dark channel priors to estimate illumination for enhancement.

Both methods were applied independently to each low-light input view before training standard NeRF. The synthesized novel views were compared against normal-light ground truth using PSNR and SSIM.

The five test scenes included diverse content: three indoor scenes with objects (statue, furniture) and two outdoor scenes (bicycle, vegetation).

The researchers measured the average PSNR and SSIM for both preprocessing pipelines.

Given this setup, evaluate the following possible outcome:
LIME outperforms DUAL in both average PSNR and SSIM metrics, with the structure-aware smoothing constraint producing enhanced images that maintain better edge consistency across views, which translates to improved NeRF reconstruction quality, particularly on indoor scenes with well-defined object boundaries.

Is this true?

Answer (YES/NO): NO